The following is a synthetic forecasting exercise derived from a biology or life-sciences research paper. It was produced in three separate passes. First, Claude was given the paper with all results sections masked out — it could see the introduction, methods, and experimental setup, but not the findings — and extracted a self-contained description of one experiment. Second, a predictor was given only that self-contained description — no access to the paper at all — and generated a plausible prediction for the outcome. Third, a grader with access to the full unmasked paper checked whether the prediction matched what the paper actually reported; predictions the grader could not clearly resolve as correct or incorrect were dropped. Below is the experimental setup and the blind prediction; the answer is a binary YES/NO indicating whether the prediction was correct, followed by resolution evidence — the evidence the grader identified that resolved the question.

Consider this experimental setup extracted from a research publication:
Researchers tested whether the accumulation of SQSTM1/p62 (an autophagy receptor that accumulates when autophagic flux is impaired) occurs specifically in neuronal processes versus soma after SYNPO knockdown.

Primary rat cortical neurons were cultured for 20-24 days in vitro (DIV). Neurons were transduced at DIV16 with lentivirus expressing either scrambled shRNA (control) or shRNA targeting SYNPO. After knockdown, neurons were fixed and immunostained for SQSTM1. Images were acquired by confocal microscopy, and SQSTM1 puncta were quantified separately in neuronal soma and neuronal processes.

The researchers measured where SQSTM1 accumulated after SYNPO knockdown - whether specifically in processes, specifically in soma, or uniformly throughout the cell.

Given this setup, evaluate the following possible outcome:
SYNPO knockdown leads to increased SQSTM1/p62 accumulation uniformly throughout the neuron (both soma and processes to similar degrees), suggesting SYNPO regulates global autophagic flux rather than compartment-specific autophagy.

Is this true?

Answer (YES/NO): NO